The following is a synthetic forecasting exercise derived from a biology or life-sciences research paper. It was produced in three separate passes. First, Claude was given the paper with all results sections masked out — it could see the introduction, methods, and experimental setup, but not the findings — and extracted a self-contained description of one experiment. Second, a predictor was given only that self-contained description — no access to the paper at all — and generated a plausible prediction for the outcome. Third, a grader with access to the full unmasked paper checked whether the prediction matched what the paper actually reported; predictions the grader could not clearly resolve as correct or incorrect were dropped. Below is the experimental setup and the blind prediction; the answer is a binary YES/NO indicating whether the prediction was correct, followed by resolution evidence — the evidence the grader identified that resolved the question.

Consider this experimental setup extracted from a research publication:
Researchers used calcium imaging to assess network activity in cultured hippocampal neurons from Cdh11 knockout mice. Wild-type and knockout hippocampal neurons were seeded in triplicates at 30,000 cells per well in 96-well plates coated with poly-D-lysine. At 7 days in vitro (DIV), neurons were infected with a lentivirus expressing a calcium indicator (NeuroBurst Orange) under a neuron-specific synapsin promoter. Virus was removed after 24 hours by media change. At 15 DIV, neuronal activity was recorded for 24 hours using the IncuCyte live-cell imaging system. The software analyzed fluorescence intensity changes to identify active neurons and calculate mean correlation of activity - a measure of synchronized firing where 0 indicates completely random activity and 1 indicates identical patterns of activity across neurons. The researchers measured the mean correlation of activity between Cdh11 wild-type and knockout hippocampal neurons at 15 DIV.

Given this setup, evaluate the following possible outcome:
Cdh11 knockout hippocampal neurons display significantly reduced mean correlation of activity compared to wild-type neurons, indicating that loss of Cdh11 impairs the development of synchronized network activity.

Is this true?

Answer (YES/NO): YES